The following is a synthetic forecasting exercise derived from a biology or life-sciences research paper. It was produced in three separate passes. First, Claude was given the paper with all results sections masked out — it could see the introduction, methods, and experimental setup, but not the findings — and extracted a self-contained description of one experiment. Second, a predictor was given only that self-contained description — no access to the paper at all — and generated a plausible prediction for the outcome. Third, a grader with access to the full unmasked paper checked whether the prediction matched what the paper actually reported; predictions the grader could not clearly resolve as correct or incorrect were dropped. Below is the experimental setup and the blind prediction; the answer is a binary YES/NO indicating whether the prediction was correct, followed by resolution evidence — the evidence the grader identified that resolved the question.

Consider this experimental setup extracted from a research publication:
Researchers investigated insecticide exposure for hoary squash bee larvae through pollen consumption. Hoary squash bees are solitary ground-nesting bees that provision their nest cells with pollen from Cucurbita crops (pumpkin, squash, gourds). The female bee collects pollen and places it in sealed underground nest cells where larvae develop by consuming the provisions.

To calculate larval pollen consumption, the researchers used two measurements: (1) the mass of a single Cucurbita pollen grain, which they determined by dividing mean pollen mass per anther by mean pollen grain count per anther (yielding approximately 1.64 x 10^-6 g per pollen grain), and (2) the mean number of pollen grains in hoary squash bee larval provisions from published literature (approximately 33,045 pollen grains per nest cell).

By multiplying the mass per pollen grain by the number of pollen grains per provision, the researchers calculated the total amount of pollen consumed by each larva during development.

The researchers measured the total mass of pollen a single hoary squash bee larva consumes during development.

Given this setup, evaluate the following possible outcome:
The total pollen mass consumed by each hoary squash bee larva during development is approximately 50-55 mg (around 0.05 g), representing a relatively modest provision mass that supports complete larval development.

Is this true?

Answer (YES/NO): YES